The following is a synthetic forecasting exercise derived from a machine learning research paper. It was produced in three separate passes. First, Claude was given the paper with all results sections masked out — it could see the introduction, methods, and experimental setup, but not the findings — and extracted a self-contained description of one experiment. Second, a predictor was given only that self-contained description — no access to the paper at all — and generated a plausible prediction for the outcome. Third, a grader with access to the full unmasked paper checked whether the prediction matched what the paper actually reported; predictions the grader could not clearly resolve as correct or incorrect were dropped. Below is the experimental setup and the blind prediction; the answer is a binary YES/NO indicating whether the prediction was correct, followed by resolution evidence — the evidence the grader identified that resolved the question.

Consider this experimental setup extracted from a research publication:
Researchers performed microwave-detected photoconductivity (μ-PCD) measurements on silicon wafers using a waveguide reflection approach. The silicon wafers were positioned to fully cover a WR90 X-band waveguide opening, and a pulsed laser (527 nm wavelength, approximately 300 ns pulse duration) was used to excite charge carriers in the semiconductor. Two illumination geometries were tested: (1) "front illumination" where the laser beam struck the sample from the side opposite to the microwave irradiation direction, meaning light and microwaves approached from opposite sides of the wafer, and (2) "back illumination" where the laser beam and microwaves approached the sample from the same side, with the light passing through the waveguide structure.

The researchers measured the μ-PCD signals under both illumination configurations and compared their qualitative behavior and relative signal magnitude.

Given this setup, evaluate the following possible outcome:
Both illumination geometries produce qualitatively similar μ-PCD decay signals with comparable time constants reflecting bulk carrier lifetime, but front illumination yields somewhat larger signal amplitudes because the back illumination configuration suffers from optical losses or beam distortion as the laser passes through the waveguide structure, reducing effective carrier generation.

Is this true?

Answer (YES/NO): YES